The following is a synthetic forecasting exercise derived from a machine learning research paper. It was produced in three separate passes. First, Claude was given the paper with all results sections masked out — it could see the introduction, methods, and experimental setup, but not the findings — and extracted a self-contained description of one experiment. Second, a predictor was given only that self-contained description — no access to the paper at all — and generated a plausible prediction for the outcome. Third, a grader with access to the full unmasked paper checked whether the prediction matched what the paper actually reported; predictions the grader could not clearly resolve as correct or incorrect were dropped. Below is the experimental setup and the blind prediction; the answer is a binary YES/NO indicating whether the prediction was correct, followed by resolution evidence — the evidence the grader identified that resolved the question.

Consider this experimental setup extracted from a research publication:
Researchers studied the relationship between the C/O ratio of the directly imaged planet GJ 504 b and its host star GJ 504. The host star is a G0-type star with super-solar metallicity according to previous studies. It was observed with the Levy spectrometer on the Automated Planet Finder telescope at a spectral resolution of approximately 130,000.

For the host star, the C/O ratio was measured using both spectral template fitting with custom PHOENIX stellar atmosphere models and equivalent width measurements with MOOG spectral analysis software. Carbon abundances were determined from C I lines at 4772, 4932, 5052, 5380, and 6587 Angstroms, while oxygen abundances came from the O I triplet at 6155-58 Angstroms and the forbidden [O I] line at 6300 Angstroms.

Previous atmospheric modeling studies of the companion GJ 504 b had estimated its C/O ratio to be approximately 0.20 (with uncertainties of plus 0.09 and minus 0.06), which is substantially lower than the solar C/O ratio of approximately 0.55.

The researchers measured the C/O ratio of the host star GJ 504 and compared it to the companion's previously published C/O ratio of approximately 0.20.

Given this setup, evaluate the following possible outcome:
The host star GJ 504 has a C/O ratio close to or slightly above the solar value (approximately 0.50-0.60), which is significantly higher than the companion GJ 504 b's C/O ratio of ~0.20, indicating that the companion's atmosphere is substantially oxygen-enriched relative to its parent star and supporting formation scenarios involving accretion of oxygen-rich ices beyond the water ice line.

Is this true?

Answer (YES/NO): NO